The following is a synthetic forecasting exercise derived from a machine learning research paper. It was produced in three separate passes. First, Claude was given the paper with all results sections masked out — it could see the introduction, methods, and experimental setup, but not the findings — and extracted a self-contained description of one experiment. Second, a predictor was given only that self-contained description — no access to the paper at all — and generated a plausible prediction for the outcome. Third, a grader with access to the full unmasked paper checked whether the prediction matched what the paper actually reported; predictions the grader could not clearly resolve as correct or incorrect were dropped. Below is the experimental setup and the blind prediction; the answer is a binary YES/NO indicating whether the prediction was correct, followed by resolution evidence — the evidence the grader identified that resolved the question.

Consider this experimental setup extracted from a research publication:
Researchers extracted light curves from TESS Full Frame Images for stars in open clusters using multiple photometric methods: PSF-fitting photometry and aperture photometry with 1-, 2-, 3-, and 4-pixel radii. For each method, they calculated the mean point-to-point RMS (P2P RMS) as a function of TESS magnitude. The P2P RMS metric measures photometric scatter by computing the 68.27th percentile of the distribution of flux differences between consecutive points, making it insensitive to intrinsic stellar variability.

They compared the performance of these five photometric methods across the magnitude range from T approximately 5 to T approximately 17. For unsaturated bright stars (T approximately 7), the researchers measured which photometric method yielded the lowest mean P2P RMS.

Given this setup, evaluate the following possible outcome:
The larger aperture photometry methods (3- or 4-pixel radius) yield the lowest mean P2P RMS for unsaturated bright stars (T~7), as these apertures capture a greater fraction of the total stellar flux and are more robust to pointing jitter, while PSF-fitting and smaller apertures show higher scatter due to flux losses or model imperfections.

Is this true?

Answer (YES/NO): YES